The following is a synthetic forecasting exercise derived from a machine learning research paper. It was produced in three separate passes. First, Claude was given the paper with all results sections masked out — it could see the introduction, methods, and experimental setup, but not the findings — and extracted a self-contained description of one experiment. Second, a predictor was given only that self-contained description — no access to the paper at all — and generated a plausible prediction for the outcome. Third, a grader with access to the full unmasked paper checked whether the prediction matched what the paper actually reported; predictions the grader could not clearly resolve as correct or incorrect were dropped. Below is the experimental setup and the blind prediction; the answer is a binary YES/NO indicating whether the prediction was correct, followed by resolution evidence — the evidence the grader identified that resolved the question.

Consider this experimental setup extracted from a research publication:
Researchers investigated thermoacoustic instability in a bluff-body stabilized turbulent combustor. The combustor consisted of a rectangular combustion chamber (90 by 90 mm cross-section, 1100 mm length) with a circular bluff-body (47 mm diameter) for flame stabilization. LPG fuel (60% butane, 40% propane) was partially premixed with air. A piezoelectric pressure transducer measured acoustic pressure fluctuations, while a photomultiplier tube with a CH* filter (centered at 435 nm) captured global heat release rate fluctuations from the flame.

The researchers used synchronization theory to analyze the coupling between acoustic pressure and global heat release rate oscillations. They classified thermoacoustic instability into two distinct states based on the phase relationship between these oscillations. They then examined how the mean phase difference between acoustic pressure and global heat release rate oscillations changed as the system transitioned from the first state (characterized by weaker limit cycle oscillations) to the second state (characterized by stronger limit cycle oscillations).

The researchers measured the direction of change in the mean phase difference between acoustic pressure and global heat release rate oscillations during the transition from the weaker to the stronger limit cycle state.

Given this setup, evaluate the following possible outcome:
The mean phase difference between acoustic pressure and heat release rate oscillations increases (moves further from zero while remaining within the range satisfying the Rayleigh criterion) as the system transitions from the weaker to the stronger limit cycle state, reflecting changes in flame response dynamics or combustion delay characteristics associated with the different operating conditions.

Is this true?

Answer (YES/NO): NO